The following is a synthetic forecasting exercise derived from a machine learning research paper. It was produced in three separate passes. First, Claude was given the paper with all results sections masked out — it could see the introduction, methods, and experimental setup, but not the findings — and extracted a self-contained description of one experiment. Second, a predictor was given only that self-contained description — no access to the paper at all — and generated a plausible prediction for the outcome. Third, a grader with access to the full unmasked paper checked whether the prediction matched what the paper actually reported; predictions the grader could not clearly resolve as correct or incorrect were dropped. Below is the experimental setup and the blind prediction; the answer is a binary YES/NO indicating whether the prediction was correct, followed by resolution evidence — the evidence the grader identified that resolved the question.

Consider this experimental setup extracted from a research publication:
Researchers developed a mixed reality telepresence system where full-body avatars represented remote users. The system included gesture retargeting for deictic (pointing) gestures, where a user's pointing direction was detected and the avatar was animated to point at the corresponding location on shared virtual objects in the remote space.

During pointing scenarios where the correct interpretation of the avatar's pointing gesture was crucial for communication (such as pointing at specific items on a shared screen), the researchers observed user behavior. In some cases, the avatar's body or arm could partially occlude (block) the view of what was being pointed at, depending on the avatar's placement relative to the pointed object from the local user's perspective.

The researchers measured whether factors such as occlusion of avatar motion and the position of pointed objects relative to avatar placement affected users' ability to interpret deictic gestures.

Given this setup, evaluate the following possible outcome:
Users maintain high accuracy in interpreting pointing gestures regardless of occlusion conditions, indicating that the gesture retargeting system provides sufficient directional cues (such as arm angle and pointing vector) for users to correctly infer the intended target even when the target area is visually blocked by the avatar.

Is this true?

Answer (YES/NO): NO